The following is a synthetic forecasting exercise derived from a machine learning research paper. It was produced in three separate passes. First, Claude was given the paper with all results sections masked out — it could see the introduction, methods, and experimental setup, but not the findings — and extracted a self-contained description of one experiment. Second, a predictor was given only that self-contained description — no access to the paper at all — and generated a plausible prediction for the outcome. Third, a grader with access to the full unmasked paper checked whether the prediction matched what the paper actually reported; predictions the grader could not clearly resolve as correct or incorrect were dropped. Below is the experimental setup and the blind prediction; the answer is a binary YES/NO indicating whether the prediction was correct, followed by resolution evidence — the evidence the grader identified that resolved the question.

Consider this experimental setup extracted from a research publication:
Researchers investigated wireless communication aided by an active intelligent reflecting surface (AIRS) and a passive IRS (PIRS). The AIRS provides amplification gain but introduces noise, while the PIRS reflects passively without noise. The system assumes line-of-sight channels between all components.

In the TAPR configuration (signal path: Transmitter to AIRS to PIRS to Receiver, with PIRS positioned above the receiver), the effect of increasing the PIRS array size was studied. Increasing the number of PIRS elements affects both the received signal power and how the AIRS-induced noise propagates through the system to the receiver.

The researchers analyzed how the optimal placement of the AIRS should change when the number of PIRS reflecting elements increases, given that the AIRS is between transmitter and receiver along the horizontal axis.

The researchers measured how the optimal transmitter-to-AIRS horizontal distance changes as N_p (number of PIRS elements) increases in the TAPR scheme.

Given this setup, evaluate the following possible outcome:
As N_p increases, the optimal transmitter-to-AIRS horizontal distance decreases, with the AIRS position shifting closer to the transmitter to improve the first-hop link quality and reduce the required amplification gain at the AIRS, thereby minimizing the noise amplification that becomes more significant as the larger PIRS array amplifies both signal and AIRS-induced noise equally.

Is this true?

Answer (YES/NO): YES